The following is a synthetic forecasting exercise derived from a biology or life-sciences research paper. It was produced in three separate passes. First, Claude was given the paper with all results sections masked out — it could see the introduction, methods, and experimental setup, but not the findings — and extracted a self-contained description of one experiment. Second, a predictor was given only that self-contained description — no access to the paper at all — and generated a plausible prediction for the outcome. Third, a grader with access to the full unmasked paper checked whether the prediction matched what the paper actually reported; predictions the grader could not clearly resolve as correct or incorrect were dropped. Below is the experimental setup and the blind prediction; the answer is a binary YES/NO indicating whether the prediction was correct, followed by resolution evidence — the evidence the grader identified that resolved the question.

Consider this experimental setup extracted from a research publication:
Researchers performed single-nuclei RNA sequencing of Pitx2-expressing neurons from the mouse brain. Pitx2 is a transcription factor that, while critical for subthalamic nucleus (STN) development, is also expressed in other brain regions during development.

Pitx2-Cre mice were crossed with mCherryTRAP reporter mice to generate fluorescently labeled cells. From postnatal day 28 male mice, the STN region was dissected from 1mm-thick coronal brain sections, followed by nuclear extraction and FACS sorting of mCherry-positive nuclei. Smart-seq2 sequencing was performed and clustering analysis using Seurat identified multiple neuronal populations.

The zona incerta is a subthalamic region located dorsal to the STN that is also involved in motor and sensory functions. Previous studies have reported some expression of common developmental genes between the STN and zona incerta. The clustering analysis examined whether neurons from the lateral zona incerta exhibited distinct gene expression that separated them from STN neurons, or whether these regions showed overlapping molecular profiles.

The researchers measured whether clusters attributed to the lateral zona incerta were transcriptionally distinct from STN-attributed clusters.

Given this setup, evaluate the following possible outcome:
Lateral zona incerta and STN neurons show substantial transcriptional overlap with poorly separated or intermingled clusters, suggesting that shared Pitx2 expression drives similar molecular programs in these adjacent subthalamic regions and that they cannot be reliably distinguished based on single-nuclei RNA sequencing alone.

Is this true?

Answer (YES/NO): NO